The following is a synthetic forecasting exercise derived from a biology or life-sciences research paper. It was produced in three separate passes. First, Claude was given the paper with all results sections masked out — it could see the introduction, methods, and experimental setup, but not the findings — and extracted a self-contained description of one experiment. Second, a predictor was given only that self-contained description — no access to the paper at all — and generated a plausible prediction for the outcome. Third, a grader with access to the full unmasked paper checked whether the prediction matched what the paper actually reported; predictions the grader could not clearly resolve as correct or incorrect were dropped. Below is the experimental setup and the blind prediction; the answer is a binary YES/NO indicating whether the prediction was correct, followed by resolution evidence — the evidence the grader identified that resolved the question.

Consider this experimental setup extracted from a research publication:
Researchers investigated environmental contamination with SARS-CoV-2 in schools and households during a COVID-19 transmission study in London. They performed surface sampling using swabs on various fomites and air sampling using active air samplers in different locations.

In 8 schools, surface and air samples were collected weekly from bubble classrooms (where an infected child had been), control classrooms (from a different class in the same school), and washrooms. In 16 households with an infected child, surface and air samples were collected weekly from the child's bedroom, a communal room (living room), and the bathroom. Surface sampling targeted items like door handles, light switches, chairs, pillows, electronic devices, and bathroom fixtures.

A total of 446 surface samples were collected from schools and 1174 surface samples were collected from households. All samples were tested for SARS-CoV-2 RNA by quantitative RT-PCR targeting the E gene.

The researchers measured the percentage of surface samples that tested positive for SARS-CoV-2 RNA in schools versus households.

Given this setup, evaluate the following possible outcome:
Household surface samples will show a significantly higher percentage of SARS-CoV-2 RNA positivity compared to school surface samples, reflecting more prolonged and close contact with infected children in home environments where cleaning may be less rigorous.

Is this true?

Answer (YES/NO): YES